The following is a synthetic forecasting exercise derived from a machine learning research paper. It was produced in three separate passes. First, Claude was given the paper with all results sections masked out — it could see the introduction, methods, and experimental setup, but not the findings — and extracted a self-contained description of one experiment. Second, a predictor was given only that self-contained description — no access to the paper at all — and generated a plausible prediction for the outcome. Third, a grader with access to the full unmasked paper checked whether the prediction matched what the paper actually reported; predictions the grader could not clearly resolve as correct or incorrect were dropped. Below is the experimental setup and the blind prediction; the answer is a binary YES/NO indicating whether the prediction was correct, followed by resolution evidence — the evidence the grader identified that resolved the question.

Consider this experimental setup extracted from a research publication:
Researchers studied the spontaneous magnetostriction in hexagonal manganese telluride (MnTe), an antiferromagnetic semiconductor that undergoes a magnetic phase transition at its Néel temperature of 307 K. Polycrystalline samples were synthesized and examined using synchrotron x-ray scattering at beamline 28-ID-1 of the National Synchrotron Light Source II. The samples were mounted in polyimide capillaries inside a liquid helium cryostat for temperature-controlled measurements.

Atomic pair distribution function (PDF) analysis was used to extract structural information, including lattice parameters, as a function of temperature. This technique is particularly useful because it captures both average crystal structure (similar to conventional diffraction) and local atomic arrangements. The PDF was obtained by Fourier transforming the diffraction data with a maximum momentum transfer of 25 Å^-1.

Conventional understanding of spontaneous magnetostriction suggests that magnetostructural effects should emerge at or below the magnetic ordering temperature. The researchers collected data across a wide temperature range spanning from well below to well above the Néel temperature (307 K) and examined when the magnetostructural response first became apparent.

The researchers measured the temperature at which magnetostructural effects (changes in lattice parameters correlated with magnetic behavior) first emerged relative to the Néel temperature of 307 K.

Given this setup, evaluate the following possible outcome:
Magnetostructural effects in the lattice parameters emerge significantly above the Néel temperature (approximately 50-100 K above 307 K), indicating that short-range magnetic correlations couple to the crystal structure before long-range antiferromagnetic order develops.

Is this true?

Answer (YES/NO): YES